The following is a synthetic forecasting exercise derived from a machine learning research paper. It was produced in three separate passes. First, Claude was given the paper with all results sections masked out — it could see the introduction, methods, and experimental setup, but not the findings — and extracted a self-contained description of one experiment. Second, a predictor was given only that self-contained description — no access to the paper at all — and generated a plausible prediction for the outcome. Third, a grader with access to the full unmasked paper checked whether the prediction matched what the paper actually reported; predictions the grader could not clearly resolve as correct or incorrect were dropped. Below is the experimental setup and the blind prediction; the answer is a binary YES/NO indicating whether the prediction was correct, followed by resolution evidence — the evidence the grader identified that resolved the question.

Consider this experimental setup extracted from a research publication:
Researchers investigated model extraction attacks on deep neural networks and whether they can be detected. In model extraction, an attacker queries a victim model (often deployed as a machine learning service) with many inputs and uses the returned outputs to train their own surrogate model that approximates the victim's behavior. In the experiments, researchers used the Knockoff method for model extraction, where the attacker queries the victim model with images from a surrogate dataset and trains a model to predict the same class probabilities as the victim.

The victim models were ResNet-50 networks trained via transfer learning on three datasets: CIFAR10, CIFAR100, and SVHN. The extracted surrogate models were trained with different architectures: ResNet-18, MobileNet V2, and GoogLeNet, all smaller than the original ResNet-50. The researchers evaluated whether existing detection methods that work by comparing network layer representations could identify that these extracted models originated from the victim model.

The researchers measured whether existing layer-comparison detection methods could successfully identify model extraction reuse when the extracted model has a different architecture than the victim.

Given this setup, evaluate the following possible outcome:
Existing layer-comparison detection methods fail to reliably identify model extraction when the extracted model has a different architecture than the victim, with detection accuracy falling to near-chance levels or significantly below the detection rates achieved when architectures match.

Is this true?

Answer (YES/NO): YES